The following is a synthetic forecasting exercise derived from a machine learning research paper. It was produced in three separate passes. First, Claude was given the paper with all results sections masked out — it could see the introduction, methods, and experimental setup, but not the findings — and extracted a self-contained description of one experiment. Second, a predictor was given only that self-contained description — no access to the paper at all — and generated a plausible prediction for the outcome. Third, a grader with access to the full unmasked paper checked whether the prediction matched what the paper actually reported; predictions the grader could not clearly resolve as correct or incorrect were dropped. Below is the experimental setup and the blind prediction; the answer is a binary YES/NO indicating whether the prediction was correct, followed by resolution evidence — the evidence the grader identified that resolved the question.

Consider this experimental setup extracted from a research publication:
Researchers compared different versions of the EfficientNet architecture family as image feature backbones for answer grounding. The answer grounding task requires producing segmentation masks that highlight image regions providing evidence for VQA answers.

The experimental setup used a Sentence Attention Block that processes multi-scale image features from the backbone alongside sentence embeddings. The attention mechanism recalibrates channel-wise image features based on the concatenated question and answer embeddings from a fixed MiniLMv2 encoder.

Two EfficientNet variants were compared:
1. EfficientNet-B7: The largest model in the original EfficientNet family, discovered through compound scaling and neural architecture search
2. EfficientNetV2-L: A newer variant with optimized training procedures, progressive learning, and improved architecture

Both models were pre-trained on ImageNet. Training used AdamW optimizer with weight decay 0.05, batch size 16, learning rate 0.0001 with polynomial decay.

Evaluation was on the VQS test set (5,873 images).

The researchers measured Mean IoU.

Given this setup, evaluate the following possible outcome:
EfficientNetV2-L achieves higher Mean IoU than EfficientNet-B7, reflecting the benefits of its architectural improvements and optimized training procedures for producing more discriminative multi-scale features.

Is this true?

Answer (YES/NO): NO